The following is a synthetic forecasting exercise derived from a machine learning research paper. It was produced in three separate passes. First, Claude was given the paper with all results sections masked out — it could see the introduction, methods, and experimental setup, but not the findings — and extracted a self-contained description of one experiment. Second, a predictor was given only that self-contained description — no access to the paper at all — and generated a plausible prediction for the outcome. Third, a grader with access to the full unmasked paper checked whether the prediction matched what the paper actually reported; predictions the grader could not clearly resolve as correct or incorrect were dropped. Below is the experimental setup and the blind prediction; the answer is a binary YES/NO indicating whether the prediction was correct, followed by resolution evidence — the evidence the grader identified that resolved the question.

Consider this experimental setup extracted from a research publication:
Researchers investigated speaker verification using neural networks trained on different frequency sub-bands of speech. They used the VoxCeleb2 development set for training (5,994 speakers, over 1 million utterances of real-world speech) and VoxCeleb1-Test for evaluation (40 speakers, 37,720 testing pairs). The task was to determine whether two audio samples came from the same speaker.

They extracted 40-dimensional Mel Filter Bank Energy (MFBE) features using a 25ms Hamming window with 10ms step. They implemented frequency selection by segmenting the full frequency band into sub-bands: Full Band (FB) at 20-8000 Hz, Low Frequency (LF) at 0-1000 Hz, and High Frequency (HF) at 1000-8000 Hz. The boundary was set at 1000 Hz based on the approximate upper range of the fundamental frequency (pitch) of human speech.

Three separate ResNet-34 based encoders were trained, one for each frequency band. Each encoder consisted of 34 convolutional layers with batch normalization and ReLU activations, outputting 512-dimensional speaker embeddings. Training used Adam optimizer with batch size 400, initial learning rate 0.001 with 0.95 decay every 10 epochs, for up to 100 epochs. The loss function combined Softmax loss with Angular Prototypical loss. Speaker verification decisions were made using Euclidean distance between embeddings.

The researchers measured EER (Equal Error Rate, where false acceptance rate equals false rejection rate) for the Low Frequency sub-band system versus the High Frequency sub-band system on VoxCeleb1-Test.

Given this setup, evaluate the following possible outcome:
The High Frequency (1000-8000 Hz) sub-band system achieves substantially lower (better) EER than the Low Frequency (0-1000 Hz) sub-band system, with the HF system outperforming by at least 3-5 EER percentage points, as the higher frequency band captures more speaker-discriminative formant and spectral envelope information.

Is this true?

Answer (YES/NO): YES